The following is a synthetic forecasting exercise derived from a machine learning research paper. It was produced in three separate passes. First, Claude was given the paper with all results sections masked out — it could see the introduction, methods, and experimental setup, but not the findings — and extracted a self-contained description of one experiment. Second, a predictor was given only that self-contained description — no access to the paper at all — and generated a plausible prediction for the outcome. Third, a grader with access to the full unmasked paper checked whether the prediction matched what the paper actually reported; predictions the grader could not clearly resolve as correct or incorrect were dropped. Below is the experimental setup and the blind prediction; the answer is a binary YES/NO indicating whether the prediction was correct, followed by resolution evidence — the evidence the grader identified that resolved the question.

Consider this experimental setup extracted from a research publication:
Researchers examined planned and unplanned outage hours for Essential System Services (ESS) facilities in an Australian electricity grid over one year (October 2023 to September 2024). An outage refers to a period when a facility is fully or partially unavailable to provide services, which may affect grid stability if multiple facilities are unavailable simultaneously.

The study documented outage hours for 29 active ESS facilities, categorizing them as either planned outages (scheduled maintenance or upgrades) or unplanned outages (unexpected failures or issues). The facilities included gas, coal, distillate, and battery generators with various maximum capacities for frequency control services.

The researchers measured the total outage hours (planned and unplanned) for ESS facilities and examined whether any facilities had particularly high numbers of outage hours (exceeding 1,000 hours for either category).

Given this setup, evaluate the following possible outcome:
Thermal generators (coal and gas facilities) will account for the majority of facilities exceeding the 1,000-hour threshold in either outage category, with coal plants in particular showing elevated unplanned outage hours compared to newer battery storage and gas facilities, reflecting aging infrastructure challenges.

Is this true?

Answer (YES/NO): NO